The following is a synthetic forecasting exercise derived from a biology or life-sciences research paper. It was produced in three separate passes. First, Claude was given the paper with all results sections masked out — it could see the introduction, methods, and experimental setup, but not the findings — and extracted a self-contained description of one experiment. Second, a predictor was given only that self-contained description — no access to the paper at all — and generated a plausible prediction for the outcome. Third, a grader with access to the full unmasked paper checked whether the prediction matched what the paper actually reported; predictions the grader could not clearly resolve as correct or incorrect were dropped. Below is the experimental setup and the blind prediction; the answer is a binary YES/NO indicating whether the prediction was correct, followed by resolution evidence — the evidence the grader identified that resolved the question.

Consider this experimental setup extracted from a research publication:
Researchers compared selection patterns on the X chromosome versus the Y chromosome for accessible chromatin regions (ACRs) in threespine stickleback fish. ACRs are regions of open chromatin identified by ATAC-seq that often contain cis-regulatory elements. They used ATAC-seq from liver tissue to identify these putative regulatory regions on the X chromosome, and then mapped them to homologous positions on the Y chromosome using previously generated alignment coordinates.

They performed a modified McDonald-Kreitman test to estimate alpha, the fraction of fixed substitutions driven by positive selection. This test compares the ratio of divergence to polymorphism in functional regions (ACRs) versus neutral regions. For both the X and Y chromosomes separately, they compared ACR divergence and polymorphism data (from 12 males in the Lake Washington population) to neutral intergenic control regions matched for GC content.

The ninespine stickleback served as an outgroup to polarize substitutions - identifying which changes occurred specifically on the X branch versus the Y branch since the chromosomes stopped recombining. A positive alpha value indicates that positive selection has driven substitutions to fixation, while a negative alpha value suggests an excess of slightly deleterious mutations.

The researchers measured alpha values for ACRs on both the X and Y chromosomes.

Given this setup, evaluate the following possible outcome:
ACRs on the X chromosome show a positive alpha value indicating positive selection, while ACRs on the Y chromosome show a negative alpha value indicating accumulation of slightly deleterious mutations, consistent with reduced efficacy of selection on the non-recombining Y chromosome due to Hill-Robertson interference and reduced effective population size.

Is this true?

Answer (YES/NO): NO